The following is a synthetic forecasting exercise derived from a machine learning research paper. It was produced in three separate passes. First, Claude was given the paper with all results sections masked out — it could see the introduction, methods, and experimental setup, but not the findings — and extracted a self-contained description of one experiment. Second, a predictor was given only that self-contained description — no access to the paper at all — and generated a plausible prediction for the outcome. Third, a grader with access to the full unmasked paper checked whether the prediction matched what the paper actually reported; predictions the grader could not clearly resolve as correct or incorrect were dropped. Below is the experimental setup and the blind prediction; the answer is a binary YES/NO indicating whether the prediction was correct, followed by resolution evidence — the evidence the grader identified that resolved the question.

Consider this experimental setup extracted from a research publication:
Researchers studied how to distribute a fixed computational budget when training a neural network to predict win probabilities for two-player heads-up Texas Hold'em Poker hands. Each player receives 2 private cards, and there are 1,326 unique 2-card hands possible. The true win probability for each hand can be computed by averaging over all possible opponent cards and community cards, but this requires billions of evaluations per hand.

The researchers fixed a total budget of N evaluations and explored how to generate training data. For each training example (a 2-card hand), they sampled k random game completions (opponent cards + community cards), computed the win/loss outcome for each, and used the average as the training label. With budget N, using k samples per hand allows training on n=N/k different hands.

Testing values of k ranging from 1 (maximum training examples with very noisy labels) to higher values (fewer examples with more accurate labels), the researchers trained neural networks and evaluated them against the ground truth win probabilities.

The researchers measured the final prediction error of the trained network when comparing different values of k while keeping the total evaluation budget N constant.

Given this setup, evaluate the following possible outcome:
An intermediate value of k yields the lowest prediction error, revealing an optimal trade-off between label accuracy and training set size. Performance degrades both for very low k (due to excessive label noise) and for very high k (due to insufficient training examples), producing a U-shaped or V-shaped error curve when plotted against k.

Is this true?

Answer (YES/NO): YES